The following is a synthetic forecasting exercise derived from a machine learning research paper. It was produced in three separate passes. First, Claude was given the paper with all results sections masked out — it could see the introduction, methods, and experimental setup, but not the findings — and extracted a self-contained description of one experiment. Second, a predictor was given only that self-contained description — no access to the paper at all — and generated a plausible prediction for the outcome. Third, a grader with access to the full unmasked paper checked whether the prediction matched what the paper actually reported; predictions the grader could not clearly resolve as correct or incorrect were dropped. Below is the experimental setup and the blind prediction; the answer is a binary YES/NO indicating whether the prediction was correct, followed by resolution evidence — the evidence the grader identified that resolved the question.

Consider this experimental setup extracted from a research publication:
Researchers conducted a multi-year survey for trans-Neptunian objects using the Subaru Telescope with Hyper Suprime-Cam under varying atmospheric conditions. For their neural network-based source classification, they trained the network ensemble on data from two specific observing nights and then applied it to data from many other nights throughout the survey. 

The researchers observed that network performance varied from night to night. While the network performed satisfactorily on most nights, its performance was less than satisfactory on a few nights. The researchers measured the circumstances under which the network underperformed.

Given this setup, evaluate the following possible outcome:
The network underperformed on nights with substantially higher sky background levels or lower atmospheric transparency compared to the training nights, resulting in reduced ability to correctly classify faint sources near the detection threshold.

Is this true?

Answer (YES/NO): NO